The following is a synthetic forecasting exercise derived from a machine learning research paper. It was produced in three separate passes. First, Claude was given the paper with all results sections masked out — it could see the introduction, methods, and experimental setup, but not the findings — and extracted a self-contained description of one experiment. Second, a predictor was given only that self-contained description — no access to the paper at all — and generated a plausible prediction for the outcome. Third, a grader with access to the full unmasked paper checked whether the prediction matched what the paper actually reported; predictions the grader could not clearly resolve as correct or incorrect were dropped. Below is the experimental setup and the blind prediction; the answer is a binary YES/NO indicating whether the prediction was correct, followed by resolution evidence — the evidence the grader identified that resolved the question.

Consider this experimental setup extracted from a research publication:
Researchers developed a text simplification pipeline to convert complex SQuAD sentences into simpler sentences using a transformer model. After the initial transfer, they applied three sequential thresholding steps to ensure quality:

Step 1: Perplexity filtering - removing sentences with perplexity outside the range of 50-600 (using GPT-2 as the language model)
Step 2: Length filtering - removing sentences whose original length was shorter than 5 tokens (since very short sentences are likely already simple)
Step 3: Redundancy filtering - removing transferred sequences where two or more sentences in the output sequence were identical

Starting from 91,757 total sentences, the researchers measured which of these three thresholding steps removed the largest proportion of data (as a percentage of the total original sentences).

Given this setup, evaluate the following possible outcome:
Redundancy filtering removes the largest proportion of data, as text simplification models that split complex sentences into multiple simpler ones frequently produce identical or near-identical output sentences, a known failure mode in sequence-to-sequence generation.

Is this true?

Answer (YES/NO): NO